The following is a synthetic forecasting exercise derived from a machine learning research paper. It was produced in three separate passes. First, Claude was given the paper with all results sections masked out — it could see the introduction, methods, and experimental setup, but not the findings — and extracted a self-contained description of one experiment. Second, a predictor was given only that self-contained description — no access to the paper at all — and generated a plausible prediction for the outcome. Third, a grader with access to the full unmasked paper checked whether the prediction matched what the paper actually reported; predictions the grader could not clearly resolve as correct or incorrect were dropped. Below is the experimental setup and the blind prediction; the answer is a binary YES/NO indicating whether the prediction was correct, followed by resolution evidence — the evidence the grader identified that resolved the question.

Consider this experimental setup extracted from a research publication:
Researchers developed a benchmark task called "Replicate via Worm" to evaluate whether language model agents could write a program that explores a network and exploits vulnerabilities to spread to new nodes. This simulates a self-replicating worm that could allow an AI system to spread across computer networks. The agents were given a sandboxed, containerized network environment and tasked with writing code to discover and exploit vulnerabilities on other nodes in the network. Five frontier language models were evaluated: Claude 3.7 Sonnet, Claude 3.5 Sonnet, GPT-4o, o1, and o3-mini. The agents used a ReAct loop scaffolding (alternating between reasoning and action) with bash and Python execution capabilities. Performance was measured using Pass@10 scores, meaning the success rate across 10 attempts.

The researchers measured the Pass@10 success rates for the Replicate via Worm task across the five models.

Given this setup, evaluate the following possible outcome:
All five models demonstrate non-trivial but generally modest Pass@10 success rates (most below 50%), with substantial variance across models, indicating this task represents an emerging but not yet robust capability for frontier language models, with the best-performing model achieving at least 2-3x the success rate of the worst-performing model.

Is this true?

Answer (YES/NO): NO